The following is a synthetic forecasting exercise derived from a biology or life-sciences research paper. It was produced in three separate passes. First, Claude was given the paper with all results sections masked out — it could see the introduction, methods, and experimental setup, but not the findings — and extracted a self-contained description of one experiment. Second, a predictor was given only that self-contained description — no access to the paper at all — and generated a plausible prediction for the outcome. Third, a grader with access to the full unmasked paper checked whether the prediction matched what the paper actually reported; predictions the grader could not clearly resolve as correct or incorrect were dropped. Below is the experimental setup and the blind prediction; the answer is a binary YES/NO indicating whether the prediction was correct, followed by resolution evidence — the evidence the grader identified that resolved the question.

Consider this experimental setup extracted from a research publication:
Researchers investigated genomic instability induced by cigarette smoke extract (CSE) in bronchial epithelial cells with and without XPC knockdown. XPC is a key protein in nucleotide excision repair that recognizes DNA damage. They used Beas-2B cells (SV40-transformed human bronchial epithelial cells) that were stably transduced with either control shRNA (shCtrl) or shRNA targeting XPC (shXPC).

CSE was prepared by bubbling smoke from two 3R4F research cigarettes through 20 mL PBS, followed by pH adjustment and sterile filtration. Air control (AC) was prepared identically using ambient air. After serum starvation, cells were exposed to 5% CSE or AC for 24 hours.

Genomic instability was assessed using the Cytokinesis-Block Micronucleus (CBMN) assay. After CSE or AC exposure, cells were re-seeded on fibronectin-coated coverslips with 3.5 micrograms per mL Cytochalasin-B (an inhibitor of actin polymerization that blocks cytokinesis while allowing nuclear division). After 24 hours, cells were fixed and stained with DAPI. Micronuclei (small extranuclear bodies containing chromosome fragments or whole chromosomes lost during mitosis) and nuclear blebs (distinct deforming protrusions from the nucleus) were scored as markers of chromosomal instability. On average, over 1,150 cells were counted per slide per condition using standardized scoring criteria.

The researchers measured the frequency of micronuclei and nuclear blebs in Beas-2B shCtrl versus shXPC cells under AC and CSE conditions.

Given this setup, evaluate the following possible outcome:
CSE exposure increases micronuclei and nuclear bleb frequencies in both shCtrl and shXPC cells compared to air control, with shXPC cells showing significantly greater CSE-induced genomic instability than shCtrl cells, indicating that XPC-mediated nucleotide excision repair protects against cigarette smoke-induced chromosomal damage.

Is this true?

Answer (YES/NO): NO